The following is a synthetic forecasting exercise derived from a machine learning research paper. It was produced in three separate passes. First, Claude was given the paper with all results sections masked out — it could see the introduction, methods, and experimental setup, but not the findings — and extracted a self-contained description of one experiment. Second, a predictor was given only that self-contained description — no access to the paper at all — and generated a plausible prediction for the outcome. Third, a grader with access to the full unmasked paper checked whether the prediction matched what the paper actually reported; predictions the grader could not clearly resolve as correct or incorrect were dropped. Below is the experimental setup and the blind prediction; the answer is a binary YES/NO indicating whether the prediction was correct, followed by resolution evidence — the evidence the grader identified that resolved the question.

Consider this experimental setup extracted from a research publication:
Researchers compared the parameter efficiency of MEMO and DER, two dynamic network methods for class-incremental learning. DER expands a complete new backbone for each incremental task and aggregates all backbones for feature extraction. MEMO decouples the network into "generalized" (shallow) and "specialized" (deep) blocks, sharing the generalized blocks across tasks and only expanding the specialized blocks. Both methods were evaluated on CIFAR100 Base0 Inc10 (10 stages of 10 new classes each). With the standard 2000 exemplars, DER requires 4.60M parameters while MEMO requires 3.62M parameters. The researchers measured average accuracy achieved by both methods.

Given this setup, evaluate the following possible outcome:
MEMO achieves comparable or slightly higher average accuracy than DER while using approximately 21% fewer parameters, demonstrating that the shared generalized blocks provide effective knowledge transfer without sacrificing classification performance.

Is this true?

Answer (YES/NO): YES